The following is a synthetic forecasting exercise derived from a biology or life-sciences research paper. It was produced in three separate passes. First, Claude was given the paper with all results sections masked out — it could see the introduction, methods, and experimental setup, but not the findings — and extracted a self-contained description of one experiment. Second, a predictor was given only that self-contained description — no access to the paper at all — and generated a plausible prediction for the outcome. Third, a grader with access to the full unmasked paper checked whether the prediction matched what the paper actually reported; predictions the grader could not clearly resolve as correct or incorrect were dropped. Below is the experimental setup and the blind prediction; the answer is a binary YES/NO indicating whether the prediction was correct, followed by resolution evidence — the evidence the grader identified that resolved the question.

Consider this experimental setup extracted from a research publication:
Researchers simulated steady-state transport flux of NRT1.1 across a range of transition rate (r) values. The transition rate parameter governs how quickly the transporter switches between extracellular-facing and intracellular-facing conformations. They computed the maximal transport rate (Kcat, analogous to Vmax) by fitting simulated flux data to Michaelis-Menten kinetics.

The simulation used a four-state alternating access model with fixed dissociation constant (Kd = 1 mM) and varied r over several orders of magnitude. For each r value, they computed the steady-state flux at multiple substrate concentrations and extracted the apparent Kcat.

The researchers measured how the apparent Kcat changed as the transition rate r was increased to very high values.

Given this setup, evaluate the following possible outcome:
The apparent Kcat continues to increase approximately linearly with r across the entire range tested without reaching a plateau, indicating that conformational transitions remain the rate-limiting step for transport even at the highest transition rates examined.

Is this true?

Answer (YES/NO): NO